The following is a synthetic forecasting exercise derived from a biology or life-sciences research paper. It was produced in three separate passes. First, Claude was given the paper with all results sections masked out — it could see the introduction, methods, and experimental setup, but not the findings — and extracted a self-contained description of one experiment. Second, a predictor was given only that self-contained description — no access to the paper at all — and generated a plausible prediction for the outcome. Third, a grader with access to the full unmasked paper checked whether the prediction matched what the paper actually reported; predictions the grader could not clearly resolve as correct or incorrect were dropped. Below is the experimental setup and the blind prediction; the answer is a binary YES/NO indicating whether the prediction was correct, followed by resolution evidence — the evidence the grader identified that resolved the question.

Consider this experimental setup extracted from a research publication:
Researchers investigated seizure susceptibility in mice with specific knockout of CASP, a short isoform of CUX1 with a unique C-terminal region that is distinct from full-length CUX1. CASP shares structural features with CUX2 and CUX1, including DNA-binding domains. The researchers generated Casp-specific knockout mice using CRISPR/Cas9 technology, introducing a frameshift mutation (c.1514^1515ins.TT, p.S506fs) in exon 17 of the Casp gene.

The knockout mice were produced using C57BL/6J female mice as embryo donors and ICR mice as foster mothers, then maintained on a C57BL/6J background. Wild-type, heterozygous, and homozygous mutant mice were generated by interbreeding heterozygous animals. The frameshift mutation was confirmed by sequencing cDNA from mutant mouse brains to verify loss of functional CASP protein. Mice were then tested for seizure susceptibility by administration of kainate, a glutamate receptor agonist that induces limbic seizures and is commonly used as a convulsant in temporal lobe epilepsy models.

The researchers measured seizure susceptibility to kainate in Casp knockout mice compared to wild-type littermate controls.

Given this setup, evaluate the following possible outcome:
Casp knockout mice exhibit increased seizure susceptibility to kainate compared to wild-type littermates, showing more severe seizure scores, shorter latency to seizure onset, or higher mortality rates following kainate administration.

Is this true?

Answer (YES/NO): YES